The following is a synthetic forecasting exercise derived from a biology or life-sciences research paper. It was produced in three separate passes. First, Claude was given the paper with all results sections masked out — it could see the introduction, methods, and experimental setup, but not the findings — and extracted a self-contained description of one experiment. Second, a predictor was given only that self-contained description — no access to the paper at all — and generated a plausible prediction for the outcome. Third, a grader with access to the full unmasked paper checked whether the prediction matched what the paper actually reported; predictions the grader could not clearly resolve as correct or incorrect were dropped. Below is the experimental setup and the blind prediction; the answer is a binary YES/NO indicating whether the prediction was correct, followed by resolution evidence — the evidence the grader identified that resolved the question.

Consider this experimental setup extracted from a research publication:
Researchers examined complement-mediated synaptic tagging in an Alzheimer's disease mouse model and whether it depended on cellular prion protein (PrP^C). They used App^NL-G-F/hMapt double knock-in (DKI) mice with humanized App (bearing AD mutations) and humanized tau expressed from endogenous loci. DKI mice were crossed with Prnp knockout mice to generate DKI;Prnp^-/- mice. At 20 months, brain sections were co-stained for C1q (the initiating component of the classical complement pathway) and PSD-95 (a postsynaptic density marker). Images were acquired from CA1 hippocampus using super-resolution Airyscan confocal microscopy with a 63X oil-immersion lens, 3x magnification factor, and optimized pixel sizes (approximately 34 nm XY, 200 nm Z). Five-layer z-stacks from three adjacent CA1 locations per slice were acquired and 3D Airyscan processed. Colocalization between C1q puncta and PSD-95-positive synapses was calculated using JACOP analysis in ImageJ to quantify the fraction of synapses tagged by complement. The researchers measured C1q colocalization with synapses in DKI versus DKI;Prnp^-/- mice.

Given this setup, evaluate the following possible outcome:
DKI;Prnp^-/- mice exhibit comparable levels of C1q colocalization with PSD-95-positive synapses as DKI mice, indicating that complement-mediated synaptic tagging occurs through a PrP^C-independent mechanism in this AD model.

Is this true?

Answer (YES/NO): NO